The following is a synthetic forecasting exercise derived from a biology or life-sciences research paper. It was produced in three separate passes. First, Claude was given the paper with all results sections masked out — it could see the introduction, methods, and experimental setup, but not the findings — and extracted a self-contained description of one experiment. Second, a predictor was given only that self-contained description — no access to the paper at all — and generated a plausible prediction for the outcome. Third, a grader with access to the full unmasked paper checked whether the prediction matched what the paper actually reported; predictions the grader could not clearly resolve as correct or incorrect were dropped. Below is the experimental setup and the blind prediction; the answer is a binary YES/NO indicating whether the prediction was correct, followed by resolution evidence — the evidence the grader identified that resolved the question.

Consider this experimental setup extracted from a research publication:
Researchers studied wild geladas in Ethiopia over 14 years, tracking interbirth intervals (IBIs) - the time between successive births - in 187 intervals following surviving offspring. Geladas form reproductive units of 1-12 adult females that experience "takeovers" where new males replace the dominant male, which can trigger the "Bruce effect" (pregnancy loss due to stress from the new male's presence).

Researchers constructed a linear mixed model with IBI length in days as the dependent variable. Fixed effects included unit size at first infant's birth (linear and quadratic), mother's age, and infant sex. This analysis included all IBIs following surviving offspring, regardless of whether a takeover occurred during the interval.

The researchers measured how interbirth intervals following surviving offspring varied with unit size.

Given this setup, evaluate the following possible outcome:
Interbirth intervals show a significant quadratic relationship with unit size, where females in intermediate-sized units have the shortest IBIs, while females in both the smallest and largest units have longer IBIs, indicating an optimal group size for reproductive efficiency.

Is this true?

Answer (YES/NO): NO